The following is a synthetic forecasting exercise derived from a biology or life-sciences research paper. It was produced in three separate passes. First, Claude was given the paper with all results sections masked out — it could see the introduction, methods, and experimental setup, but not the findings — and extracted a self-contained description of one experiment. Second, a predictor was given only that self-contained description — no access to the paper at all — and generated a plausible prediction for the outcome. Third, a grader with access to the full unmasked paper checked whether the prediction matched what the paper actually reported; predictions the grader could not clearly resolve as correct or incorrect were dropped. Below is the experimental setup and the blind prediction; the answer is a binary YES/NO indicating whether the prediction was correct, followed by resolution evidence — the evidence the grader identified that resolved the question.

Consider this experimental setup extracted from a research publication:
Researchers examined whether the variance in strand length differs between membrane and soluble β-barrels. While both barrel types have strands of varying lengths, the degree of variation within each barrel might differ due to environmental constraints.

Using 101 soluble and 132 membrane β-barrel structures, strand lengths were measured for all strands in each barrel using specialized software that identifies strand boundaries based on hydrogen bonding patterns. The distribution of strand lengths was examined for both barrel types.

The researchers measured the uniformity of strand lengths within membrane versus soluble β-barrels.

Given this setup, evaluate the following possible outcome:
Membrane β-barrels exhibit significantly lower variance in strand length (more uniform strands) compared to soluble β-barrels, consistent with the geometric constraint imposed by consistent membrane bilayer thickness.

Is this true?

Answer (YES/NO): YES